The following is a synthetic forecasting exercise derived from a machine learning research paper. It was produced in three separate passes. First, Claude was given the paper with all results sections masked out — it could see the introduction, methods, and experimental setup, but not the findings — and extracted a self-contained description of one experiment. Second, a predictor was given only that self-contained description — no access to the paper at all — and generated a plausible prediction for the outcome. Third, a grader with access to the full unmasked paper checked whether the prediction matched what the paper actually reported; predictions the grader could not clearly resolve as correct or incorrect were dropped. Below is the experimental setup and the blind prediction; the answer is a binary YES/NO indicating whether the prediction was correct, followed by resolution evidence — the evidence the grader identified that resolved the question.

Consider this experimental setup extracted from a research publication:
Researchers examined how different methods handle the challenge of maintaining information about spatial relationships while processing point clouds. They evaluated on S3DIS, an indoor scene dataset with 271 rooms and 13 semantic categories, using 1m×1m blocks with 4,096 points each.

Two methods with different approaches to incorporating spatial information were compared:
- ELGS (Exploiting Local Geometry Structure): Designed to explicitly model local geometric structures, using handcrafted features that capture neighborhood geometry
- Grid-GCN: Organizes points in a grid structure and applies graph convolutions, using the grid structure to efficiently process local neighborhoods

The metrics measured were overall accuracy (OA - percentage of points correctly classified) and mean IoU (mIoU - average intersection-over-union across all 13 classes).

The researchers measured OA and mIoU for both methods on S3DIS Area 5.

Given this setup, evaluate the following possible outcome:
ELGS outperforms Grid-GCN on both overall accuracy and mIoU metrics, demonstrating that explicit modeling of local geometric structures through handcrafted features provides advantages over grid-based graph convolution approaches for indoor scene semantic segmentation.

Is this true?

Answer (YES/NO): YES